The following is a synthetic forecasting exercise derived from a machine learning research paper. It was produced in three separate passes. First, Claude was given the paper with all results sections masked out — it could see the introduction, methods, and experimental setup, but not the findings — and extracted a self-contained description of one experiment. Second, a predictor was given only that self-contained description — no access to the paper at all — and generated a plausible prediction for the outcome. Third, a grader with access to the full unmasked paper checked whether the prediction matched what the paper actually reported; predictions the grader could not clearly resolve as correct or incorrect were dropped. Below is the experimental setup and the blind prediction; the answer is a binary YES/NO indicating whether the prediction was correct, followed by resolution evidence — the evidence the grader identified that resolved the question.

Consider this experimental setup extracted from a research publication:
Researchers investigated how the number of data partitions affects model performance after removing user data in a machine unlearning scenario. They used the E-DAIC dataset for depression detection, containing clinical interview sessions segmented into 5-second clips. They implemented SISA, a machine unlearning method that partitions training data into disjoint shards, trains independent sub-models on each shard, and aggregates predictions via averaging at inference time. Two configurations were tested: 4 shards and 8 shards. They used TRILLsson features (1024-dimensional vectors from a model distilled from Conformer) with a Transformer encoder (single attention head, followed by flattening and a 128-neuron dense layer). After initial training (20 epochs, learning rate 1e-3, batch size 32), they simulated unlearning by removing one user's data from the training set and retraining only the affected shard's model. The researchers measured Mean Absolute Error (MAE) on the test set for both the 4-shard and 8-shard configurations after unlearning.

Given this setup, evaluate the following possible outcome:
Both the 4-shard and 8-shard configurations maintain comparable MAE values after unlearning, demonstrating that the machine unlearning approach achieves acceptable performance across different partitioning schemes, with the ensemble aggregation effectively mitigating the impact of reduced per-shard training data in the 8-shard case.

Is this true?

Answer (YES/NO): NO